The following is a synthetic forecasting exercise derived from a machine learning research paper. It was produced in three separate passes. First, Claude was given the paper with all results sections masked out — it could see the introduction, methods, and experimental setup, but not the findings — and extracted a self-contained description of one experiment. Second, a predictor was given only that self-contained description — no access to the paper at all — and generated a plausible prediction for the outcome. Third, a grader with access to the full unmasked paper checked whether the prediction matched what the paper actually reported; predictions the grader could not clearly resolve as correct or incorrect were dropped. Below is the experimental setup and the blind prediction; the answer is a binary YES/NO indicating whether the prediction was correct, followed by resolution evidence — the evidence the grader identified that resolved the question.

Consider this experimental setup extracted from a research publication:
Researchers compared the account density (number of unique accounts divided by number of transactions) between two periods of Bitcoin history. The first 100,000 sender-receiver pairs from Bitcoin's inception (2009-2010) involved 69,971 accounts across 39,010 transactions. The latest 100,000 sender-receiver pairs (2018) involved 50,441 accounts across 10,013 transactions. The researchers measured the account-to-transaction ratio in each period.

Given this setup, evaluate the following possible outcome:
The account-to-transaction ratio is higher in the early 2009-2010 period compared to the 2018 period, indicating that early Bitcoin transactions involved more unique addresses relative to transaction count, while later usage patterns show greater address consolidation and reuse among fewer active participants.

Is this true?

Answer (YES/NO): NO